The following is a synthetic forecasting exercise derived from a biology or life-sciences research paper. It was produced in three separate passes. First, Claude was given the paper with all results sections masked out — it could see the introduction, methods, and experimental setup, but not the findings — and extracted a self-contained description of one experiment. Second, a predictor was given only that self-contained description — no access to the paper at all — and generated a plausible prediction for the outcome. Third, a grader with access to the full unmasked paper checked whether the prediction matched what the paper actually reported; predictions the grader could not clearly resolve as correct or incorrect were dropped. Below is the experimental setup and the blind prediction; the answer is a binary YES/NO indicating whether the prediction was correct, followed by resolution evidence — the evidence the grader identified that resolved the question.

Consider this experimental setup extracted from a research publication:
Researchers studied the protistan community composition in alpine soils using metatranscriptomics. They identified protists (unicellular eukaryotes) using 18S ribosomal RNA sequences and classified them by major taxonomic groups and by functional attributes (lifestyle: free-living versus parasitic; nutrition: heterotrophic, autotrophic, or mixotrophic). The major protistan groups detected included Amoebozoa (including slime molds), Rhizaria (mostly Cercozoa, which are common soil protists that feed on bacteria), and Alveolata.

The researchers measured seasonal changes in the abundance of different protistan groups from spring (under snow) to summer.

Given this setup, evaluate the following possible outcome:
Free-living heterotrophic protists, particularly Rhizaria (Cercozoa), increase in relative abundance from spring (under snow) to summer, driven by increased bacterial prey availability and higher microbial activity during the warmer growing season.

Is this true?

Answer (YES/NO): NO